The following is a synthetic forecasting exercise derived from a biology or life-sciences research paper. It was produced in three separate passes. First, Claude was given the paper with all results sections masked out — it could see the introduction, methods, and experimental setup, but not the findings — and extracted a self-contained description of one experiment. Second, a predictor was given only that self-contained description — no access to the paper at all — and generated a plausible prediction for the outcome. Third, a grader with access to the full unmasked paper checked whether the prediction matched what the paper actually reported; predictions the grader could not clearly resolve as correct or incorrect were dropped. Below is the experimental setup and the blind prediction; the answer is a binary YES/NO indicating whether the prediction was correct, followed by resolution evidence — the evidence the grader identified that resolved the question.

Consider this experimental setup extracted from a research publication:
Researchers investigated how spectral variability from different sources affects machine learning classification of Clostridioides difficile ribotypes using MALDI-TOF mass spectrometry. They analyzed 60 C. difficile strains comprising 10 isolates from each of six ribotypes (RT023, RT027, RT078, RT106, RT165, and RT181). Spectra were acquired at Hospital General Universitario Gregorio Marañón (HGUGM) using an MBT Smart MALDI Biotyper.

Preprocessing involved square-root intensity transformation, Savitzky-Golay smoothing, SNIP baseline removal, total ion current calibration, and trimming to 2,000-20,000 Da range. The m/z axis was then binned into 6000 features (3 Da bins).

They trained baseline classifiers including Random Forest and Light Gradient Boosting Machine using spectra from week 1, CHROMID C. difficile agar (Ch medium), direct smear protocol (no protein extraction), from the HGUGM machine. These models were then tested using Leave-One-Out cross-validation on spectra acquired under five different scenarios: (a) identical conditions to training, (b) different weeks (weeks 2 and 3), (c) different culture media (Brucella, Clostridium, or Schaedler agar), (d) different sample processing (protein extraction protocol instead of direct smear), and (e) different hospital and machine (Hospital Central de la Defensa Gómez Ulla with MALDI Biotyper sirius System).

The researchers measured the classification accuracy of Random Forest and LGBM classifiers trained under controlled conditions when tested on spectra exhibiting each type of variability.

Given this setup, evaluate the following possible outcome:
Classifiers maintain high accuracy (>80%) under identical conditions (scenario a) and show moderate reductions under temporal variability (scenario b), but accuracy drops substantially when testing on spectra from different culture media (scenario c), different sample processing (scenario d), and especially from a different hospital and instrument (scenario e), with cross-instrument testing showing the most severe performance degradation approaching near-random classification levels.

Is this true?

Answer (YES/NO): NO